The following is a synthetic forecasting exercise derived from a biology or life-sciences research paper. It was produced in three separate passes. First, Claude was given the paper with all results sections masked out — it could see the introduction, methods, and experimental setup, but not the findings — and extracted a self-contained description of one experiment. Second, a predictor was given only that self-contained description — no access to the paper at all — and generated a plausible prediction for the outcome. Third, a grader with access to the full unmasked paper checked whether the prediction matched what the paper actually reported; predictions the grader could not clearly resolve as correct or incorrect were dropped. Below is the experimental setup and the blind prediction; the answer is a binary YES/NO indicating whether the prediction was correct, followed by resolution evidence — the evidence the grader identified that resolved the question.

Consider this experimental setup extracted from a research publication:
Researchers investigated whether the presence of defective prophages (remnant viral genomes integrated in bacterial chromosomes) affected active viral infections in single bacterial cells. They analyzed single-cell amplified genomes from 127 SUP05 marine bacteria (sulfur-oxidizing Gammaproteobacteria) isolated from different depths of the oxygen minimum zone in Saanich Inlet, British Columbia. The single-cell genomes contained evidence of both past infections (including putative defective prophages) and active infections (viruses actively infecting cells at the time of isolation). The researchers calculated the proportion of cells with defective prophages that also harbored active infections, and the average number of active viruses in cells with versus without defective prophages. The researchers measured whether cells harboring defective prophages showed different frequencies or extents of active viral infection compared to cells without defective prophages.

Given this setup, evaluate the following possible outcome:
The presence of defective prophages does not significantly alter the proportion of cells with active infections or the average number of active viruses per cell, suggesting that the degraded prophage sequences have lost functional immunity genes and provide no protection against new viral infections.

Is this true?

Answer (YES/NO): NO